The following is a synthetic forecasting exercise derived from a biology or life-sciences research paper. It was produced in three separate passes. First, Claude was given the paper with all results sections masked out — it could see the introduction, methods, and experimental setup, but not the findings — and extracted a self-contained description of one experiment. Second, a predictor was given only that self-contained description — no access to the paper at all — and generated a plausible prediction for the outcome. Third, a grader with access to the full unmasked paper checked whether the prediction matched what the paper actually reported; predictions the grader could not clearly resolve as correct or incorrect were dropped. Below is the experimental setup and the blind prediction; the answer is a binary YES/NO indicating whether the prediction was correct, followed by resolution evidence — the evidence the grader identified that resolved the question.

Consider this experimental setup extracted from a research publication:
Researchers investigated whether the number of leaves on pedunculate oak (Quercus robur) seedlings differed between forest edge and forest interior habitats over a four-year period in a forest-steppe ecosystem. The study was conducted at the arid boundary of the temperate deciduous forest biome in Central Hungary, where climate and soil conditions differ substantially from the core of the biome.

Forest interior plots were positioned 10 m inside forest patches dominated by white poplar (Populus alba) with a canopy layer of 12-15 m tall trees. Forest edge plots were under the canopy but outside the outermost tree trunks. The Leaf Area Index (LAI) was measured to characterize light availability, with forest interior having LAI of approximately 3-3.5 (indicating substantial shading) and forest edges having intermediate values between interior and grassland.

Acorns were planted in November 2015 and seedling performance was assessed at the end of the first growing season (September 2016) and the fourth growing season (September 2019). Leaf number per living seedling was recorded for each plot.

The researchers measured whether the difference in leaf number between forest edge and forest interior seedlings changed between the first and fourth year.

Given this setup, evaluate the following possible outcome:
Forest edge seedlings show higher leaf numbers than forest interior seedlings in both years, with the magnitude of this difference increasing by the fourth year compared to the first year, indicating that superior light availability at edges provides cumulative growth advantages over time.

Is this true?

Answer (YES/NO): NO